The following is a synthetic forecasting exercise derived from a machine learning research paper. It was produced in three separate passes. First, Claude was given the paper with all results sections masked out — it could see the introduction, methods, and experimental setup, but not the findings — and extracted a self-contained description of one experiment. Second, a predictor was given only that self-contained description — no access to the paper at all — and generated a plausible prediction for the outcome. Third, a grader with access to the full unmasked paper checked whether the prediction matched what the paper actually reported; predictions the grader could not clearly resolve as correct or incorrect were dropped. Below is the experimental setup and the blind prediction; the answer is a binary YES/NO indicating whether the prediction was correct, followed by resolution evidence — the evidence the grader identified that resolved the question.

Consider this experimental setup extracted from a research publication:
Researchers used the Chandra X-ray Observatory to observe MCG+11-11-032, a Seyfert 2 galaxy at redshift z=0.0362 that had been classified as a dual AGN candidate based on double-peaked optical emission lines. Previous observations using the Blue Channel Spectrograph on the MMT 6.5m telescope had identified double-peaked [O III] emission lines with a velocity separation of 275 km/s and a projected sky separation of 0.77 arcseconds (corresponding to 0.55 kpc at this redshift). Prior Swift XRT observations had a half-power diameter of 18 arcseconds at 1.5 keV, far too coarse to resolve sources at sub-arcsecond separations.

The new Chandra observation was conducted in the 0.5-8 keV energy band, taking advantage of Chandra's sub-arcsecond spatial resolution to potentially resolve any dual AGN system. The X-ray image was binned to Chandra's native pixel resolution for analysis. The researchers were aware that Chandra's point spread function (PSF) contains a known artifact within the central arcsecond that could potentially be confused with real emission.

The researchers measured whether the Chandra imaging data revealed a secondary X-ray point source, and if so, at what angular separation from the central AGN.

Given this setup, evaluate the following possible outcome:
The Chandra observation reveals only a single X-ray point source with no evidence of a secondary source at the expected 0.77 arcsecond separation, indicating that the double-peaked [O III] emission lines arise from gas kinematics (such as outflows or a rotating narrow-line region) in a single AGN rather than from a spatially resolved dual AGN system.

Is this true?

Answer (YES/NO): NO